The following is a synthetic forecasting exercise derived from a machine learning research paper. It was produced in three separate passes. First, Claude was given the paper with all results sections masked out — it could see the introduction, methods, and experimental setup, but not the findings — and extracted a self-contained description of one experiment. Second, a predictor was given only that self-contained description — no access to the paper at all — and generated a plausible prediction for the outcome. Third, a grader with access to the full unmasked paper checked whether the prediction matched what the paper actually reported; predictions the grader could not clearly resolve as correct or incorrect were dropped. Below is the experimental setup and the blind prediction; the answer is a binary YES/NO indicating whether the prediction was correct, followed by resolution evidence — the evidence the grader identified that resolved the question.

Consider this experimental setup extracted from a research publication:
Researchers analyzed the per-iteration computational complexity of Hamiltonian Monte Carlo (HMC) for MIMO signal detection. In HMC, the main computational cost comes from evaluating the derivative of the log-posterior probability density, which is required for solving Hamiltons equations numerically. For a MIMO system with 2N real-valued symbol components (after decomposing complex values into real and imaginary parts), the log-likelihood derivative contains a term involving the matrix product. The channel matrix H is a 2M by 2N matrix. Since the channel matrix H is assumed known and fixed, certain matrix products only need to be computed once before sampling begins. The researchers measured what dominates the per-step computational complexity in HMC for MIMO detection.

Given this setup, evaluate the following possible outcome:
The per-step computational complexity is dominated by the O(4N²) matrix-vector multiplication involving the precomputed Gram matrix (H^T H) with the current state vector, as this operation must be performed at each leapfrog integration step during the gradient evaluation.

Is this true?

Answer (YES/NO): YES